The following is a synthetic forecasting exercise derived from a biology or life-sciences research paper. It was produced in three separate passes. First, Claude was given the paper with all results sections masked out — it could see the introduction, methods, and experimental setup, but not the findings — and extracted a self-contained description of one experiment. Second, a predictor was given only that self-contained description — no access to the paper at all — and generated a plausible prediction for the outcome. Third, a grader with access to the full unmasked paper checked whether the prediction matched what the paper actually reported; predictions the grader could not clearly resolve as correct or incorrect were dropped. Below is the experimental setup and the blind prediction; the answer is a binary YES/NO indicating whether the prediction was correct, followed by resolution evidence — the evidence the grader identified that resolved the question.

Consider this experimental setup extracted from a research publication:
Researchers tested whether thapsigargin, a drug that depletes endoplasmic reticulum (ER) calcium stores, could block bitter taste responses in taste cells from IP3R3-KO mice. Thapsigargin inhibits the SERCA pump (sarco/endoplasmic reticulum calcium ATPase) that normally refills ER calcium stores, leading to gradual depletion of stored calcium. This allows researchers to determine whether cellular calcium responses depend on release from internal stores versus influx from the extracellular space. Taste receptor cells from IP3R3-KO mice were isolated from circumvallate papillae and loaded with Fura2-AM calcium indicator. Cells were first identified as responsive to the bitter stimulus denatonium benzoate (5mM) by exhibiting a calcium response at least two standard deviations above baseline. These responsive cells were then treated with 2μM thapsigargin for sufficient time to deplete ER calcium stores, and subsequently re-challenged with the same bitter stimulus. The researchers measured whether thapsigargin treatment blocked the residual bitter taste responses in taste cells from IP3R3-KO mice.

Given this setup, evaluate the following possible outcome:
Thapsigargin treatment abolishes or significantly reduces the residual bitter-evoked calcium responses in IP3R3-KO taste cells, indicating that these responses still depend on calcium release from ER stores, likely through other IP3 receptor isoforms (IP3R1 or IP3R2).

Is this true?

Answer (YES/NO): YES